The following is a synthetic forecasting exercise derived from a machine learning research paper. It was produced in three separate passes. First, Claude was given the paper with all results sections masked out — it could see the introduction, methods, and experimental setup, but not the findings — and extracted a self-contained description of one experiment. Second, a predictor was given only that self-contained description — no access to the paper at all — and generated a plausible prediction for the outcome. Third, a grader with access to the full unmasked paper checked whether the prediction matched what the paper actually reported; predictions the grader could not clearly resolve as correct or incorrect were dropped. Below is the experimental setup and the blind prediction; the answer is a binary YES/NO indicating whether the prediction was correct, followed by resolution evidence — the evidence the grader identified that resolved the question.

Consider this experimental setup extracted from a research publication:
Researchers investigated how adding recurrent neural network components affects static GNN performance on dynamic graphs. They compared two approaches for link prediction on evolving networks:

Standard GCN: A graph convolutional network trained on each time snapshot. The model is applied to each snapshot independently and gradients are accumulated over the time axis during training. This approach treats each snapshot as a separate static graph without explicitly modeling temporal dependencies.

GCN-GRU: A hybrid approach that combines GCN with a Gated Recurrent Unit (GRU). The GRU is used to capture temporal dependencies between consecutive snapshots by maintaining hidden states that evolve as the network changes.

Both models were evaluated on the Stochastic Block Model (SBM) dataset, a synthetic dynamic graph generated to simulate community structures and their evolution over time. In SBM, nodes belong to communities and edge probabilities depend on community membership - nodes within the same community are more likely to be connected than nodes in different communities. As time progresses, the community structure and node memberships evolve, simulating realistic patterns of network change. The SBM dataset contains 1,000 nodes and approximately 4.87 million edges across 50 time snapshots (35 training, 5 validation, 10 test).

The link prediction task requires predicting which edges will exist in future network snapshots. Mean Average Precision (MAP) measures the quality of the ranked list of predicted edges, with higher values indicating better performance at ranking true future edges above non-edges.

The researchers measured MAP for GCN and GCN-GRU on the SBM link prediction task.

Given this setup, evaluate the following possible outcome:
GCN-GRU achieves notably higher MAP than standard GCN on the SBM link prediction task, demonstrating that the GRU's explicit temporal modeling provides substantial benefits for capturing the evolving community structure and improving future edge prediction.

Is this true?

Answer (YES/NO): NO